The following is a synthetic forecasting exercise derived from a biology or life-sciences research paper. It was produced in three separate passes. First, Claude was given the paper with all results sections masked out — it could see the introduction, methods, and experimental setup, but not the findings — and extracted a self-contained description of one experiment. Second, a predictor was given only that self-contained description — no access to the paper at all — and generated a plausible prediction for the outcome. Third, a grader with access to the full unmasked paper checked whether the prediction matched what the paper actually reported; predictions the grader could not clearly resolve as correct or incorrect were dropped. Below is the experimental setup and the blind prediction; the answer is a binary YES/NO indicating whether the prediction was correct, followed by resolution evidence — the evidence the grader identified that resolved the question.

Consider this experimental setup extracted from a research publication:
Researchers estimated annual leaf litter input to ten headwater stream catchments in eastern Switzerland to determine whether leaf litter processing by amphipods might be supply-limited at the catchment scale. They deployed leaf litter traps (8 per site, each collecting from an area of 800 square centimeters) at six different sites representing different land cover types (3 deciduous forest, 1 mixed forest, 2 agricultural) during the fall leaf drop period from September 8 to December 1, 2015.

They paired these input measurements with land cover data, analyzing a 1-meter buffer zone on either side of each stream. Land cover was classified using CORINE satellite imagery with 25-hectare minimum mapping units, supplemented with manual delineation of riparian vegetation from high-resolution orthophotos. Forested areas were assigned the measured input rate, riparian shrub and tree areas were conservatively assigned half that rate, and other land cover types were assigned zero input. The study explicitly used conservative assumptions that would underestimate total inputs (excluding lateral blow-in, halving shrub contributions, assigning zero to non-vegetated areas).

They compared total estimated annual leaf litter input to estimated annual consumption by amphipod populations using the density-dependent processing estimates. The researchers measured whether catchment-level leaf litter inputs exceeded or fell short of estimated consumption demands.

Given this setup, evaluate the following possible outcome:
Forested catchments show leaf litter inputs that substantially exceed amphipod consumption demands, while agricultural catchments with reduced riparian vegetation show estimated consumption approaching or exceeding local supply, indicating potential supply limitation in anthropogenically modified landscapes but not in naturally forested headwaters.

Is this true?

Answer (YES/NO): NO